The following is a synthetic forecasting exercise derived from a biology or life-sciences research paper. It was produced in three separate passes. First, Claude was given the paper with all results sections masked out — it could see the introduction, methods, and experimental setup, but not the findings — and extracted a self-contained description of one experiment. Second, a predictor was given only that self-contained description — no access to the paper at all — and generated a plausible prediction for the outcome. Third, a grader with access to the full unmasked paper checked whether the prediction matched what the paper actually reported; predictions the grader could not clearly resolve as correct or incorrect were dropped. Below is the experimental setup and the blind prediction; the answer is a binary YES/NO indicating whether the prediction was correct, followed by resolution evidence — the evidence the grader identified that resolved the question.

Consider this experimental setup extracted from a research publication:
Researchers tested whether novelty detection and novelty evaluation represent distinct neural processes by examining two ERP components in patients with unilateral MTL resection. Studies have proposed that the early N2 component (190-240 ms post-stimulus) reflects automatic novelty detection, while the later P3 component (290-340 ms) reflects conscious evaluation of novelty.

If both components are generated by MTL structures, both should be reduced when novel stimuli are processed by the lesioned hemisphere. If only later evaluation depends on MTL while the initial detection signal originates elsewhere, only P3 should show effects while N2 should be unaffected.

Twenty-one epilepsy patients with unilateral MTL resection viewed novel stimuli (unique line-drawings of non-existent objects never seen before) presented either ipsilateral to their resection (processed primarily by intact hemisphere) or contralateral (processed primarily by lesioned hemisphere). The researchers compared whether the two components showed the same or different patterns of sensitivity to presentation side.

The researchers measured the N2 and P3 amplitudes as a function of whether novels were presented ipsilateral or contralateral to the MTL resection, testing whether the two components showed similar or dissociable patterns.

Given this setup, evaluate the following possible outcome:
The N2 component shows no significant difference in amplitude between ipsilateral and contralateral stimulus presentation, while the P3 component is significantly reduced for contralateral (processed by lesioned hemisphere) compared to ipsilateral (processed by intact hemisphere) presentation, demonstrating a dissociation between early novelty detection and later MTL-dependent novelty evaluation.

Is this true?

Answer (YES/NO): YES